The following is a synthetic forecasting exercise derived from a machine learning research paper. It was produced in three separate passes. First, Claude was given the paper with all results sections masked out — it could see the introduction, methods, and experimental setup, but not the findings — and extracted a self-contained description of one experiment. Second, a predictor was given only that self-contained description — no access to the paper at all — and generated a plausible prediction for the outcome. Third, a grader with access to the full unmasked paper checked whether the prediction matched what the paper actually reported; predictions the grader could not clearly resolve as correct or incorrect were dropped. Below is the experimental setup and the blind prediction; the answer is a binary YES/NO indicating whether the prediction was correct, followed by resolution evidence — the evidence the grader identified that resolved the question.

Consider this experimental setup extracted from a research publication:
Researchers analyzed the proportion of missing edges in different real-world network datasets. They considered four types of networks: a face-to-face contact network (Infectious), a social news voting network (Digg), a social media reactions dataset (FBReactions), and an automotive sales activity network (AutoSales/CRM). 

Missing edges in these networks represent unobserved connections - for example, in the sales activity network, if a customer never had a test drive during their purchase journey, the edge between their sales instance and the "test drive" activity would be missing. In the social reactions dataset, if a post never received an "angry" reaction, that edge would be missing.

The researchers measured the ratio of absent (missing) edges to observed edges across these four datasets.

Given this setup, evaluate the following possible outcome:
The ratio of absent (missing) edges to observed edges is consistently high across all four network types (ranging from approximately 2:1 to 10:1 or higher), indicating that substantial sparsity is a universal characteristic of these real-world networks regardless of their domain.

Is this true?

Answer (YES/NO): NO